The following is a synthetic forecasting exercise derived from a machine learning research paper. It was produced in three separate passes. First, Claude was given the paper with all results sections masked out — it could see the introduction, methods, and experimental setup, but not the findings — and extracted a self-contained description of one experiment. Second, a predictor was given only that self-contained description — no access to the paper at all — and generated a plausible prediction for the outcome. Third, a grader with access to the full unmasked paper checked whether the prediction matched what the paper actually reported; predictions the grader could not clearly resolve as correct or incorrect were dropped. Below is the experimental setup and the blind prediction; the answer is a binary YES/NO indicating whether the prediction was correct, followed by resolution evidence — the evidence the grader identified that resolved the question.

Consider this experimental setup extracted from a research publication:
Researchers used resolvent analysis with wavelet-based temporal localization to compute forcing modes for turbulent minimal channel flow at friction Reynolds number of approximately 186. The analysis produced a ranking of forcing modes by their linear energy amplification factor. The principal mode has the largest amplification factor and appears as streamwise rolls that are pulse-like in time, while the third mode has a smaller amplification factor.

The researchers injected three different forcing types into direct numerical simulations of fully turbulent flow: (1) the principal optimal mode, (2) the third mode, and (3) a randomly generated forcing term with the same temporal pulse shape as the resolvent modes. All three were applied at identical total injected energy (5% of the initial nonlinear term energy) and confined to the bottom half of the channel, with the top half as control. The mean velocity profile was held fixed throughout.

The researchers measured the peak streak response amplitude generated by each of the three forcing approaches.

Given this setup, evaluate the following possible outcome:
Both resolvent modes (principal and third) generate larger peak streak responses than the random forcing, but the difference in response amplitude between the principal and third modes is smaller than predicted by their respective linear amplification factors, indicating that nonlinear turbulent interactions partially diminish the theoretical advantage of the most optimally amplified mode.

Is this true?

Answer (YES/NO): YES